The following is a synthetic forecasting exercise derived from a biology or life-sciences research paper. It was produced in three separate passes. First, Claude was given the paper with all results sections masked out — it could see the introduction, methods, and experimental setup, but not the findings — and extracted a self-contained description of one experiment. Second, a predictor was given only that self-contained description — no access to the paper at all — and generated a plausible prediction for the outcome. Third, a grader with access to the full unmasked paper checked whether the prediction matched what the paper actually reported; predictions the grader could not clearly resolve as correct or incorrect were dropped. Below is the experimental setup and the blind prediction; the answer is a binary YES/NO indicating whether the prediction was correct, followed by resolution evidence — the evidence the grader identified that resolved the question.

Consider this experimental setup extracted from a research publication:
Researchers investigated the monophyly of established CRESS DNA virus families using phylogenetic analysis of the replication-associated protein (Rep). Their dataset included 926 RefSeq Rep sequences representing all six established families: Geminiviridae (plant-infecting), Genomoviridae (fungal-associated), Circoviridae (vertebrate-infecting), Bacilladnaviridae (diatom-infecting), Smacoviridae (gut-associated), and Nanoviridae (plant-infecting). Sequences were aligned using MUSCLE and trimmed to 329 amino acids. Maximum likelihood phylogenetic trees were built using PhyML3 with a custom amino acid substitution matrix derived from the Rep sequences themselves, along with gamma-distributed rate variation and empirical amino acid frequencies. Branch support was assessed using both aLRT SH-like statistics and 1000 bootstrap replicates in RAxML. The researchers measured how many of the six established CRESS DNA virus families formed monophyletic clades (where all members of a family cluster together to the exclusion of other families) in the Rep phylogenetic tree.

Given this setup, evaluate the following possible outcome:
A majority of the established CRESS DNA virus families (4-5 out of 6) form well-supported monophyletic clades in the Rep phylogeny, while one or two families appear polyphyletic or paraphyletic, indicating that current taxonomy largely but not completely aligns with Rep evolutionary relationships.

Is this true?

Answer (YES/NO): NO